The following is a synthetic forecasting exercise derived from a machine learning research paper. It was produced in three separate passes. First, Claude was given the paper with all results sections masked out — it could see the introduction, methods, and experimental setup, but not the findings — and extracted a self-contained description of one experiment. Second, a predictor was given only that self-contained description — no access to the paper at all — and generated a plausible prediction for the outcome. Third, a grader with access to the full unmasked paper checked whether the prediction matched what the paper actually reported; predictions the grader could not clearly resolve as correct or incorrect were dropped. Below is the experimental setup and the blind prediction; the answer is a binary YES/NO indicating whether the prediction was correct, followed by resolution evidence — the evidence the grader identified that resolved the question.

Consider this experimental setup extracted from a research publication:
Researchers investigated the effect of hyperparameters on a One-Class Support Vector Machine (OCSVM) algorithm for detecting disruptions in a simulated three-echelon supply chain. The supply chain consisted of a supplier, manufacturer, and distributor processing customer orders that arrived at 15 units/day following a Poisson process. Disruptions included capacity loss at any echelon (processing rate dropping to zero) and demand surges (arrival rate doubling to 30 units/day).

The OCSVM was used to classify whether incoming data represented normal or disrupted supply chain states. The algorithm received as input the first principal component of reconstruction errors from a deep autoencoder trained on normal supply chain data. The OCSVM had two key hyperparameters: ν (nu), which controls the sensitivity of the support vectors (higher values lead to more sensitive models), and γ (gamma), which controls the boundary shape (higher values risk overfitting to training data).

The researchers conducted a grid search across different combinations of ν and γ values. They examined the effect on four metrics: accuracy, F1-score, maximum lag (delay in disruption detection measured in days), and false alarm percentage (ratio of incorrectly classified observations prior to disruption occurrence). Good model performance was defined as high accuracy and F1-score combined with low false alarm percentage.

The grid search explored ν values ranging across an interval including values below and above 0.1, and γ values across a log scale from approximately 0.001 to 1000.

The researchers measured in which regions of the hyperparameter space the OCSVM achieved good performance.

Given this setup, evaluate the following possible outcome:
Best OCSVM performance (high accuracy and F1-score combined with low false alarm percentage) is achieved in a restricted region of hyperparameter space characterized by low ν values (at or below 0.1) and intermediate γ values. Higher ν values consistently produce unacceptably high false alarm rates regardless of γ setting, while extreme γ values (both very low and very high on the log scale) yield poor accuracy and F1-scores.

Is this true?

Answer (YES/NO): NO